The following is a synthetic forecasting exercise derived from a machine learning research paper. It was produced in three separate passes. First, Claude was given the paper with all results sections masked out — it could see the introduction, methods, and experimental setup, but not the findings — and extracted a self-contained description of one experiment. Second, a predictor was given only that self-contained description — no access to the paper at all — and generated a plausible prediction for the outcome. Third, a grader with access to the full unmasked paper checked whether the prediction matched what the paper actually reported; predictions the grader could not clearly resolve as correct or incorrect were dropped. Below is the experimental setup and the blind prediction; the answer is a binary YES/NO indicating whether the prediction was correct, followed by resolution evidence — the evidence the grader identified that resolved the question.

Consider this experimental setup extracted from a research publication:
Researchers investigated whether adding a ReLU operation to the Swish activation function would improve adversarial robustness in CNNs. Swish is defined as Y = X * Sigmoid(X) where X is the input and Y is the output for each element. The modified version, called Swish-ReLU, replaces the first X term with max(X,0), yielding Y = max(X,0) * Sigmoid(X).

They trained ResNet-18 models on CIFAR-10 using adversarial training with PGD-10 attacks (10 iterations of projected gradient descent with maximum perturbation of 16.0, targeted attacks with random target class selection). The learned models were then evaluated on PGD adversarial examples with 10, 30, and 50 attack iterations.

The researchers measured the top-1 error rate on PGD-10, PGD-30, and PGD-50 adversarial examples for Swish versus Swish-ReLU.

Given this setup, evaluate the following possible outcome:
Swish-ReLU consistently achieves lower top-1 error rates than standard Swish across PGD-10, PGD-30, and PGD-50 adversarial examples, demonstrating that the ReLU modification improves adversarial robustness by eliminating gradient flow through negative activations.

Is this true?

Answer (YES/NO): YES